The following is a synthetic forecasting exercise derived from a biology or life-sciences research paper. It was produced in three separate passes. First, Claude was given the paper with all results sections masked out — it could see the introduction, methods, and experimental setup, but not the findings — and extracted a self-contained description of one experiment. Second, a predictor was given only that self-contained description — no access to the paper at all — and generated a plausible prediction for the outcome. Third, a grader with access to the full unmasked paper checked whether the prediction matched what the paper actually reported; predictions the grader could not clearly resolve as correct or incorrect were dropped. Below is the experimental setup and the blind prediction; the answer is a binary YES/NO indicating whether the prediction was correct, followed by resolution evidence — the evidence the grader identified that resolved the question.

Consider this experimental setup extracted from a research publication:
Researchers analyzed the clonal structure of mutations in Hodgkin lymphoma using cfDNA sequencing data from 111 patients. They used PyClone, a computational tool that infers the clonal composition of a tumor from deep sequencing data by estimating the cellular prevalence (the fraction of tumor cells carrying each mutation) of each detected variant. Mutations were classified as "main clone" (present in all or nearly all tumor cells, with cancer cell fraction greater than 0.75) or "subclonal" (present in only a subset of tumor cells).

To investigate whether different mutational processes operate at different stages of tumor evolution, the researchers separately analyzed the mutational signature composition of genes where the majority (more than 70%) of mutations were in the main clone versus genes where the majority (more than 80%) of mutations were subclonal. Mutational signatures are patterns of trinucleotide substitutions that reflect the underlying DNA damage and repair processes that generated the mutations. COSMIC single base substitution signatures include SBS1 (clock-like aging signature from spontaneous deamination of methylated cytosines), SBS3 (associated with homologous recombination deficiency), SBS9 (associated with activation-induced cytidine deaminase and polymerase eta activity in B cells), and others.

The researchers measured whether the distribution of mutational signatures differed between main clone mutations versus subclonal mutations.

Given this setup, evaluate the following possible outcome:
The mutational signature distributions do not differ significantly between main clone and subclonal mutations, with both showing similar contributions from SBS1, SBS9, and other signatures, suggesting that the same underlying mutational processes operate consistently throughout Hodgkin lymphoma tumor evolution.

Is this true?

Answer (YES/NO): NO